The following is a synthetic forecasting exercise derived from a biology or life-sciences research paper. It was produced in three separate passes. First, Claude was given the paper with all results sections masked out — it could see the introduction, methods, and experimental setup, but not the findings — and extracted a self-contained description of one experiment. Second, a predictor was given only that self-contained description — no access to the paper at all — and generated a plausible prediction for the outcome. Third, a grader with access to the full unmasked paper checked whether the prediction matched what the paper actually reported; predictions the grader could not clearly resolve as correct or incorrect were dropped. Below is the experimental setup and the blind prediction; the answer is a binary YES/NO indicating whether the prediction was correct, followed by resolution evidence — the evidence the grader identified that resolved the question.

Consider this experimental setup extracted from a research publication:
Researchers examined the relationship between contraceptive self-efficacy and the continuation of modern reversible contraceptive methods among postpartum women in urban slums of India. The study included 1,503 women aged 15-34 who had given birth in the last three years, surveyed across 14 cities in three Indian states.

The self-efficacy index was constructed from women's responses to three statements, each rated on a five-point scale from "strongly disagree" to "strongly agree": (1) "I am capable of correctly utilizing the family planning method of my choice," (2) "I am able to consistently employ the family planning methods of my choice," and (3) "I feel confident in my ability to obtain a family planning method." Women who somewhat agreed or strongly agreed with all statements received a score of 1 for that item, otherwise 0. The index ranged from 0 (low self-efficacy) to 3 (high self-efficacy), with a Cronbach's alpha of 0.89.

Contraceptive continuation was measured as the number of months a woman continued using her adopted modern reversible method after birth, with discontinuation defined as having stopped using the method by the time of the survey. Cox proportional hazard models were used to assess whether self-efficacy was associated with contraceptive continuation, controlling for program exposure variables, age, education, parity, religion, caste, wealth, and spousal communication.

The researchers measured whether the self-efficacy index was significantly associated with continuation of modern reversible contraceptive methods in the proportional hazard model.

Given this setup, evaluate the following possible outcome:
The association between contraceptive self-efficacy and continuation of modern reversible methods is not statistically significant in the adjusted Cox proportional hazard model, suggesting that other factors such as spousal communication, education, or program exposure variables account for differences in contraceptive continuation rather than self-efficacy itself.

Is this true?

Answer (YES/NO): NO